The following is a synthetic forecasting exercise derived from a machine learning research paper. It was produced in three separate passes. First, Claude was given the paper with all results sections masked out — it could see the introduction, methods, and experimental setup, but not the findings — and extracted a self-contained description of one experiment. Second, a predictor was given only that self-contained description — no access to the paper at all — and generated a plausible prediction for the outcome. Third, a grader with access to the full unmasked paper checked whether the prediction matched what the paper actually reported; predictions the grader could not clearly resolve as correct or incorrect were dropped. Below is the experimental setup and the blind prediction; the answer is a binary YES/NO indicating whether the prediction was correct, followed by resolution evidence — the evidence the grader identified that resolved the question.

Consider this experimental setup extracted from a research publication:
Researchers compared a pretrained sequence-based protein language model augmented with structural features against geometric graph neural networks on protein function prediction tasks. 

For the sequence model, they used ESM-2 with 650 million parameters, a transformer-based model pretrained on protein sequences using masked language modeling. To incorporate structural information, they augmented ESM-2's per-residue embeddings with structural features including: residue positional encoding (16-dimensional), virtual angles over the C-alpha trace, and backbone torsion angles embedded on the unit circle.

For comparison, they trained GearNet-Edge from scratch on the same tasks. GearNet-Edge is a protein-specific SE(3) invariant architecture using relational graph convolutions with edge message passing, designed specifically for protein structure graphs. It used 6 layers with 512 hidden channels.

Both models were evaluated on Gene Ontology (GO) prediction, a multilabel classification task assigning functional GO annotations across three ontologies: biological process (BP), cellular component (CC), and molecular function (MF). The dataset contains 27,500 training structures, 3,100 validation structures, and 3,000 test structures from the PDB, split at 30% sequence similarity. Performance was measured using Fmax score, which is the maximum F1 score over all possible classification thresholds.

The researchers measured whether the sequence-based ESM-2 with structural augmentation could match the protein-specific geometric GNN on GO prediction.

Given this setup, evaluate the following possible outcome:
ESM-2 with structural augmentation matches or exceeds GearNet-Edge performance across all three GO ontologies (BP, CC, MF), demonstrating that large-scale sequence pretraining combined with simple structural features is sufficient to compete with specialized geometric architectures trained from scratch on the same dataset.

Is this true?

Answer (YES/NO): YES